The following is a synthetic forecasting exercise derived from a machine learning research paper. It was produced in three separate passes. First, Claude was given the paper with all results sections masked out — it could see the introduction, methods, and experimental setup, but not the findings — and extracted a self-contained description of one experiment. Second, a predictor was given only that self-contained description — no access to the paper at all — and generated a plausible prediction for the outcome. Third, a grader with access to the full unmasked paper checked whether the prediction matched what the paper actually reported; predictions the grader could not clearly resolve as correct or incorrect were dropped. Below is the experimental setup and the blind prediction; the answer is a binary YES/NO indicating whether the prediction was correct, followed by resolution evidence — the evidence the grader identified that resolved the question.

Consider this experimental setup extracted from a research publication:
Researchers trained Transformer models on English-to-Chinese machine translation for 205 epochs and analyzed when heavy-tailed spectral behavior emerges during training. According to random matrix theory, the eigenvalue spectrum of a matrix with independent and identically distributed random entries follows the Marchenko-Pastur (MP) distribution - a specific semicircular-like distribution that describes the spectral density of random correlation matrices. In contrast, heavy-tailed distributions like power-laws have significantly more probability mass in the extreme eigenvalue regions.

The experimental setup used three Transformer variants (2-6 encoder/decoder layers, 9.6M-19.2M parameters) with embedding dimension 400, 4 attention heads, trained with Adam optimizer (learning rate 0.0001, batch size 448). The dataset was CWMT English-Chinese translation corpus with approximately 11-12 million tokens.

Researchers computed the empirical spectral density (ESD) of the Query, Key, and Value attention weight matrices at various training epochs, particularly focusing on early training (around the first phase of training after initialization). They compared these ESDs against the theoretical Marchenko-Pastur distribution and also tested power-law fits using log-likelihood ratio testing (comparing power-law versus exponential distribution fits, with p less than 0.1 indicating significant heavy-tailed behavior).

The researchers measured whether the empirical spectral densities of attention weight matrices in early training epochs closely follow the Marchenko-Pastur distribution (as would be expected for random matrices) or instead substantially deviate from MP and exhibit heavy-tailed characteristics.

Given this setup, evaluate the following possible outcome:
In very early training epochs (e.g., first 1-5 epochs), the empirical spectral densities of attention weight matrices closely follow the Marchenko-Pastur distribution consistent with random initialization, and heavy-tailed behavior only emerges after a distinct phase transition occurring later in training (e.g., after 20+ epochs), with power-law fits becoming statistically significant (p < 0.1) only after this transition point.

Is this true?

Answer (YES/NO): NO